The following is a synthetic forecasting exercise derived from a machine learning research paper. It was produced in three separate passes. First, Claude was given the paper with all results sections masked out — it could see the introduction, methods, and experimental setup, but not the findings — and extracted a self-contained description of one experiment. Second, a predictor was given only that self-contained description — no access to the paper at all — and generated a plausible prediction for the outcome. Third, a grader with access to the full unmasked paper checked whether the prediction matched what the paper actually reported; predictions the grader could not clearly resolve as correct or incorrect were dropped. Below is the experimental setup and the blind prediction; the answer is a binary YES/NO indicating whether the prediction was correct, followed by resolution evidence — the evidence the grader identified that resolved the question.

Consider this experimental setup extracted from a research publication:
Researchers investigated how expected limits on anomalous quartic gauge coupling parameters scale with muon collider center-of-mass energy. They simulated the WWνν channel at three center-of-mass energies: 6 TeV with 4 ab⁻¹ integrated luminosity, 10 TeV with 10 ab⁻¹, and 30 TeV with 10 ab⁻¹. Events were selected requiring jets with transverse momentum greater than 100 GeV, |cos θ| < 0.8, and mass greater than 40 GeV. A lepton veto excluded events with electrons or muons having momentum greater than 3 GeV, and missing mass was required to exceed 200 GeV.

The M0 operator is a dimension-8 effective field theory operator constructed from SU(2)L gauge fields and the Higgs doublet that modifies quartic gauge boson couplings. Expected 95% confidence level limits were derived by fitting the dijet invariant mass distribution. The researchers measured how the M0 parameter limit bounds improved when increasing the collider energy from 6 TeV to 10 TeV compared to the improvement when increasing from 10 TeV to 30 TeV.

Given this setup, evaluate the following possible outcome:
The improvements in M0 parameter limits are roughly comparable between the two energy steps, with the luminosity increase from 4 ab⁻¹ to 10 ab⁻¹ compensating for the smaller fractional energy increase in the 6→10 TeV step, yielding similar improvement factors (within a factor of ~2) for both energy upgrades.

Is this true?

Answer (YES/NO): NO